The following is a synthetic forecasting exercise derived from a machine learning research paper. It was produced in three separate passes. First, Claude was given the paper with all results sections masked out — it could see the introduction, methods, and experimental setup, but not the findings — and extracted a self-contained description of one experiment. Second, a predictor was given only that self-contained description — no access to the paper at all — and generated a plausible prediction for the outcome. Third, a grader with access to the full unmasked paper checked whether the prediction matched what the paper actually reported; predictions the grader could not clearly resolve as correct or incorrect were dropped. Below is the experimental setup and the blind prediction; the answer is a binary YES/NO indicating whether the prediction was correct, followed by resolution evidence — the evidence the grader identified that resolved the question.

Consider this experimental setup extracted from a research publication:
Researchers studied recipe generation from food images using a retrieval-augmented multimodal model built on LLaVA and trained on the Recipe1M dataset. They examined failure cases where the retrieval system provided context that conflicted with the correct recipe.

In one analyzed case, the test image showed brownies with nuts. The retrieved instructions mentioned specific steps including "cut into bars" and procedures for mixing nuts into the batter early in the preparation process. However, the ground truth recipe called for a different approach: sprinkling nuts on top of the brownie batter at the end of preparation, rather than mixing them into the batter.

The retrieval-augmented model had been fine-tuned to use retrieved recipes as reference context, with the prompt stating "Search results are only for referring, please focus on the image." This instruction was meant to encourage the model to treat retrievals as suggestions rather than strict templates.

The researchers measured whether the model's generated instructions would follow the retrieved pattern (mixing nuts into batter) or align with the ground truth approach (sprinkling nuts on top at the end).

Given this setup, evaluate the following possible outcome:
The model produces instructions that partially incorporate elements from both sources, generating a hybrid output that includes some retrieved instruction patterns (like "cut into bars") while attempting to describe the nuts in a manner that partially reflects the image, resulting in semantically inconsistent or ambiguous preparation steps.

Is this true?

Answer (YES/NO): NO